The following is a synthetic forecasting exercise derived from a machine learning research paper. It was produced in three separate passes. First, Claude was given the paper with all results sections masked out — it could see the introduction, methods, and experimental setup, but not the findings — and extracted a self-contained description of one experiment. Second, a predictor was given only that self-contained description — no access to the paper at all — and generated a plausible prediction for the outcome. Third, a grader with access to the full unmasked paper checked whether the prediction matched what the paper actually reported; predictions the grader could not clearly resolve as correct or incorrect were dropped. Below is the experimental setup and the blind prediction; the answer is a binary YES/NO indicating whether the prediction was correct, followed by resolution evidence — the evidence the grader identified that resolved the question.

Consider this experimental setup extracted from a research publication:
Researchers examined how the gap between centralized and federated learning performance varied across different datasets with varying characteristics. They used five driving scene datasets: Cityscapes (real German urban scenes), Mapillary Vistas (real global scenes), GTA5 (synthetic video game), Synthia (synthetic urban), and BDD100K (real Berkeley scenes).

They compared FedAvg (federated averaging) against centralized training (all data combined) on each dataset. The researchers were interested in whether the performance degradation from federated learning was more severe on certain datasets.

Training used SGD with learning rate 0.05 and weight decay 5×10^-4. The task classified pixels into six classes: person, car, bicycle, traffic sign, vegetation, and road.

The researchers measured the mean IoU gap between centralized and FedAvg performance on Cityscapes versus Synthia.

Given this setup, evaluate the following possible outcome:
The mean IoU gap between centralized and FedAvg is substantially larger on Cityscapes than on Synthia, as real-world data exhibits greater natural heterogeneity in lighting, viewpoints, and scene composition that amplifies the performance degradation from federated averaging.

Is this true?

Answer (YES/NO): NO